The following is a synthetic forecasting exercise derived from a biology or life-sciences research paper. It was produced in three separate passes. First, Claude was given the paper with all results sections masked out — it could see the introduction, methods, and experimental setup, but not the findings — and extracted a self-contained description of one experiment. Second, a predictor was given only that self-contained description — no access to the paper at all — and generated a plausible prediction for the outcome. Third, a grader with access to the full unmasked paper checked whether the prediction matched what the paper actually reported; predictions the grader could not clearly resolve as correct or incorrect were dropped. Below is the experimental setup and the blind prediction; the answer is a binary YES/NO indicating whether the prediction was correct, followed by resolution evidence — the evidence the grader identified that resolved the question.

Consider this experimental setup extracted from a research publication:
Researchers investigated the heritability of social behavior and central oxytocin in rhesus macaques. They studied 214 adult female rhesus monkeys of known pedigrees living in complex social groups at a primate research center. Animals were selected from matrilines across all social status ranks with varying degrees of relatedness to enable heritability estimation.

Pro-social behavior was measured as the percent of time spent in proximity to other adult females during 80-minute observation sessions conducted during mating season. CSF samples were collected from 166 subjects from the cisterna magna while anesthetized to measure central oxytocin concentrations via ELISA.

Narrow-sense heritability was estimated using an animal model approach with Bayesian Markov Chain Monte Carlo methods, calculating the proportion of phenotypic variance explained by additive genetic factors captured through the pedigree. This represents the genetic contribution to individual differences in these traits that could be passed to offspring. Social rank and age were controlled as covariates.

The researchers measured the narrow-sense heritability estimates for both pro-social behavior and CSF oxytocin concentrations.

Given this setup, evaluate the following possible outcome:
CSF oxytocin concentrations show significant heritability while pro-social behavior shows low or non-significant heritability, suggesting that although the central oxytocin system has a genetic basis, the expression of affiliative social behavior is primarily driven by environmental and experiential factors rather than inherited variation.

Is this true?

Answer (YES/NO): NO